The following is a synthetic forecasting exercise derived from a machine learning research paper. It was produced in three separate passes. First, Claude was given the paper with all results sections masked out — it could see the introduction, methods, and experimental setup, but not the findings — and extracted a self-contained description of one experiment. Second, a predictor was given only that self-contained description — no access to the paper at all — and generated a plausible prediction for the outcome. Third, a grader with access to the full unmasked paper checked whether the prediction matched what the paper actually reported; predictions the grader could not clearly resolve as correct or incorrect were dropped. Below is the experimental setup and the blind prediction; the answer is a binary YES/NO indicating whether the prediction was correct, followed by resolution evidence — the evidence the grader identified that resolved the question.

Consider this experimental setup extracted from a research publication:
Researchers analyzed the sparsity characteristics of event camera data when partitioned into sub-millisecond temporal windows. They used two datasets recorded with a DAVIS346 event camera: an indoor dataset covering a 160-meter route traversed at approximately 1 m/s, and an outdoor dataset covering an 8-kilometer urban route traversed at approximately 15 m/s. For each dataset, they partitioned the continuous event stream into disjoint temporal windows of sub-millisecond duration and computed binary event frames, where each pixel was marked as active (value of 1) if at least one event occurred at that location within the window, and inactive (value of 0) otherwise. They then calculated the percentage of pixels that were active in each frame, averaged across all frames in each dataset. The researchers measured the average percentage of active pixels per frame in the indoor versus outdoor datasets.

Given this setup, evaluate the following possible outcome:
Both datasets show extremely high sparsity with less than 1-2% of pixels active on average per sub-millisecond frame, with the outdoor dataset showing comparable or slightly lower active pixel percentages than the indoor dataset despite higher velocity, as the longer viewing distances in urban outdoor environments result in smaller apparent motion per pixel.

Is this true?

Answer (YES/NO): NO